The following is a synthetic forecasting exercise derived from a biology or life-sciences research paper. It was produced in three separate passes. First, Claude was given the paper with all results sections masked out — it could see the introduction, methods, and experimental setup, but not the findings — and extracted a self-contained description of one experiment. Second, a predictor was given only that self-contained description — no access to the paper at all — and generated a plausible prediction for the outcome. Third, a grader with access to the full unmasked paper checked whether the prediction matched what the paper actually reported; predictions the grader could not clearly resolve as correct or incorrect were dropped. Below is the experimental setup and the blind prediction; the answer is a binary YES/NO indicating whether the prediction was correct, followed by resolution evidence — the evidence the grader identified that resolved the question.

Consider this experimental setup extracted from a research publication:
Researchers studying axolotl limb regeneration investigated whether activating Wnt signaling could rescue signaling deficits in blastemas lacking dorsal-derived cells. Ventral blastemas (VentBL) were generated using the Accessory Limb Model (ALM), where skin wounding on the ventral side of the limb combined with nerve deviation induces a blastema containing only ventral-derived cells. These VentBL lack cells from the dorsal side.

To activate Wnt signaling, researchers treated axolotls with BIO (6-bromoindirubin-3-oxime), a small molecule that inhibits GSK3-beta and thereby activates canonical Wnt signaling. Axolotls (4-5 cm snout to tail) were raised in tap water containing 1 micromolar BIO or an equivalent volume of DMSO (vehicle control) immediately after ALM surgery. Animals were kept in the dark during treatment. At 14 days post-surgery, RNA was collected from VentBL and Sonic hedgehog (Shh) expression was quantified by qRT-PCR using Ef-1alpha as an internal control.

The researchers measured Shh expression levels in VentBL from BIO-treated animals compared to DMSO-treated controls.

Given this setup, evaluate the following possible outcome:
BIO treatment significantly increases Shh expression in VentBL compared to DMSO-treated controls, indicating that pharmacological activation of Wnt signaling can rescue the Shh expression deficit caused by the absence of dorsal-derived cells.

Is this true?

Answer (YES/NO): YES